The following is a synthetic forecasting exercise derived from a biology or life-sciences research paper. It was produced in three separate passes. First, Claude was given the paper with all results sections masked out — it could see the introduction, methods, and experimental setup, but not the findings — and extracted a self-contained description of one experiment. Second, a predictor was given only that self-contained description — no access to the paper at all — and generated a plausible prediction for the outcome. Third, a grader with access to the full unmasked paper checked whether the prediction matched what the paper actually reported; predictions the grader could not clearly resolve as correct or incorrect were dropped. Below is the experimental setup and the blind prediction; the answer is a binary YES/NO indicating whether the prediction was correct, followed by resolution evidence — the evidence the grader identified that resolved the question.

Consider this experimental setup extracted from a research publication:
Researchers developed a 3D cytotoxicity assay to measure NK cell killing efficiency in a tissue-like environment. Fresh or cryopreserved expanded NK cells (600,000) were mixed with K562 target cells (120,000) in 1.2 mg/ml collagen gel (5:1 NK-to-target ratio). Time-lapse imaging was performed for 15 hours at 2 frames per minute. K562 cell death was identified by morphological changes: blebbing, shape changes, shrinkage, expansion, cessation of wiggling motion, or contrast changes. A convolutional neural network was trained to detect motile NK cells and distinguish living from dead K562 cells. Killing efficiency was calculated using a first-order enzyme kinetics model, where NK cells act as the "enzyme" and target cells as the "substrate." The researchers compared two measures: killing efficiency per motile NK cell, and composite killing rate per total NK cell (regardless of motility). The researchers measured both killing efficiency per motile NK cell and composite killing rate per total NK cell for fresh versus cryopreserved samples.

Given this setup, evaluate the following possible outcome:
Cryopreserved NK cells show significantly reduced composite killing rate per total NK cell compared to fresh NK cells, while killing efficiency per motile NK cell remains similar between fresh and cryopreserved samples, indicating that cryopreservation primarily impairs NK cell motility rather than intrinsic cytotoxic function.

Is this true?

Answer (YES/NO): YES